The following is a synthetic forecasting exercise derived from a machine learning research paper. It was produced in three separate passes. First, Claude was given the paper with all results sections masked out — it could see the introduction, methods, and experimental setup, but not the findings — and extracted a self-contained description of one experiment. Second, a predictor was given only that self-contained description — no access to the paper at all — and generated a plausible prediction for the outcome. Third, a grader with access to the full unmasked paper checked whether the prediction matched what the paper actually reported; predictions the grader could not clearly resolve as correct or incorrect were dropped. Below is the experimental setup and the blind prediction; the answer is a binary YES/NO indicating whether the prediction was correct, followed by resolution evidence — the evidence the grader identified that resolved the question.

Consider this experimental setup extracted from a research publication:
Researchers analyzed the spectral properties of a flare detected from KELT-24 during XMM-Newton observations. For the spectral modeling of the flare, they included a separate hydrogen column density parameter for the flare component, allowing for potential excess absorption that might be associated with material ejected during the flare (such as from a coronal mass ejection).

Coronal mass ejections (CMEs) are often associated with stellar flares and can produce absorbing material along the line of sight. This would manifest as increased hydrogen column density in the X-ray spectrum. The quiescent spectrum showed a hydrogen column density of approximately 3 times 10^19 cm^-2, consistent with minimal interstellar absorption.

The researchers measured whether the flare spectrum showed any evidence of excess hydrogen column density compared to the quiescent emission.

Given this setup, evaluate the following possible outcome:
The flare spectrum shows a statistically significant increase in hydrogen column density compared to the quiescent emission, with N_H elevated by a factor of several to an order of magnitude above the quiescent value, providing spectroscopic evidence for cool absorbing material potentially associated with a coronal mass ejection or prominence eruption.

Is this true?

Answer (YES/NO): NO